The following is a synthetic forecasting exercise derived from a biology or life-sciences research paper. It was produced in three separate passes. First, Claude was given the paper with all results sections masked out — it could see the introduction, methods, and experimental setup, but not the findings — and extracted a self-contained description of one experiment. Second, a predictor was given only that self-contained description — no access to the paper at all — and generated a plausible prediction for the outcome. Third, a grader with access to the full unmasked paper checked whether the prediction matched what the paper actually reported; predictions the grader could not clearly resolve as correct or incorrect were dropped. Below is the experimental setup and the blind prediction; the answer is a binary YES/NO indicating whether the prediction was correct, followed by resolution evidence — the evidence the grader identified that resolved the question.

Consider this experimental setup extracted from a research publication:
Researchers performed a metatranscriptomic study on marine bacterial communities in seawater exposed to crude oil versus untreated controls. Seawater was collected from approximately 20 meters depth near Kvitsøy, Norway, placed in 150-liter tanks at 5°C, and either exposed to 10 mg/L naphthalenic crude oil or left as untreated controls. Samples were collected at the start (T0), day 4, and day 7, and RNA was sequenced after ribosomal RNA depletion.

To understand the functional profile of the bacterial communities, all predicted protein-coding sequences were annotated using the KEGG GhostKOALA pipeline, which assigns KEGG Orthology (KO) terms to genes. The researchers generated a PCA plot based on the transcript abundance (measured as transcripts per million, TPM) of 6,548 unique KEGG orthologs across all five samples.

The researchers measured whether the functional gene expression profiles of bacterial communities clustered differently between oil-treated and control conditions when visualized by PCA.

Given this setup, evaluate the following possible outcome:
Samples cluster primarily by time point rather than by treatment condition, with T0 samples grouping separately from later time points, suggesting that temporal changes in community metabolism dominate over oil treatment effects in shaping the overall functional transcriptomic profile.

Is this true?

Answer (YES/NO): YES